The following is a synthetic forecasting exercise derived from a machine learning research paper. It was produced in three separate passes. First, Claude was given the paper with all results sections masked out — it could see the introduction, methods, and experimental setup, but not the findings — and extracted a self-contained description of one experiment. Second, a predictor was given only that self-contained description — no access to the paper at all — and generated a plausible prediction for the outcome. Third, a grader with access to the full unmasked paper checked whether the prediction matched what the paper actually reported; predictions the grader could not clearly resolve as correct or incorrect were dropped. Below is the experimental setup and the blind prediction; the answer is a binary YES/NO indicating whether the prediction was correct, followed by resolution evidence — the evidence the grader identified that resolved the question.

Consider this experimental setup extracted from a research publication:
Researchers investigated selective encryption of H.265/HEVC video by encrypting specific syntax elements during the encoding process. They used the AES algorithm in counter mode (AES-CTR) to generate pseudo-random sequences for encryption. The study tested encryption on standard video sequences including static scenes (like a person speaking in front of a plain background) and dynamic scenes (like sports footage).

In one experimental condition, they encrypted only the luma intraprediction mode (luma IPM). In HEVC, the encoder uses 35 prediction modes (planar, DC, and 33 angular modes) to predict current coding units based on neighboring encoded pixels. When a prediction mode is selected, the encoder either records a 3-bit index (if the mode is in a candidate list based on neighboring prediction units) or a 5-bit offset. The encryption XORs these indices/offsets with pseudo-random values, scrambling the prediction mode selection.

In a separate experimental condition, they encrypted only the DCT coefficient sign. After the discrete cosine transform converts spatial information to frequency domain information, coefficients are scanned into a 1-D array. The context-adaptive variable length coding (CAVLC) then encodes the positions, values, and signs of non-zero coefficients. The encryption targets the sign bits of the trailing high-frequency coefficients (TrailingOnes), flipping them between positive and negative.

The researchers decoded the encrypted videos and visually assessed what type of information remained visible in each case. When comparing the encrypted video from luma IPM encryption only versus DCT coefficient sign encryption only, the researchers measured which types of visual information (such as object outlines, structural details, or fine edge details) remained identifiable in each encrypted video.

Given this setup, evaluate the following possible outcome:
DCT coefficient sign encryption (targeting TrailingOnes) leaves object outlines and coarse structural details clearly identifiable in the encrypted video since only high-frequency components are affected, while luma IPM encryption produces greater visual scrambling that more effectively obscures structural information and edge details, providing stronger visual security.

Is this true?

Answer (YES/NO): NO